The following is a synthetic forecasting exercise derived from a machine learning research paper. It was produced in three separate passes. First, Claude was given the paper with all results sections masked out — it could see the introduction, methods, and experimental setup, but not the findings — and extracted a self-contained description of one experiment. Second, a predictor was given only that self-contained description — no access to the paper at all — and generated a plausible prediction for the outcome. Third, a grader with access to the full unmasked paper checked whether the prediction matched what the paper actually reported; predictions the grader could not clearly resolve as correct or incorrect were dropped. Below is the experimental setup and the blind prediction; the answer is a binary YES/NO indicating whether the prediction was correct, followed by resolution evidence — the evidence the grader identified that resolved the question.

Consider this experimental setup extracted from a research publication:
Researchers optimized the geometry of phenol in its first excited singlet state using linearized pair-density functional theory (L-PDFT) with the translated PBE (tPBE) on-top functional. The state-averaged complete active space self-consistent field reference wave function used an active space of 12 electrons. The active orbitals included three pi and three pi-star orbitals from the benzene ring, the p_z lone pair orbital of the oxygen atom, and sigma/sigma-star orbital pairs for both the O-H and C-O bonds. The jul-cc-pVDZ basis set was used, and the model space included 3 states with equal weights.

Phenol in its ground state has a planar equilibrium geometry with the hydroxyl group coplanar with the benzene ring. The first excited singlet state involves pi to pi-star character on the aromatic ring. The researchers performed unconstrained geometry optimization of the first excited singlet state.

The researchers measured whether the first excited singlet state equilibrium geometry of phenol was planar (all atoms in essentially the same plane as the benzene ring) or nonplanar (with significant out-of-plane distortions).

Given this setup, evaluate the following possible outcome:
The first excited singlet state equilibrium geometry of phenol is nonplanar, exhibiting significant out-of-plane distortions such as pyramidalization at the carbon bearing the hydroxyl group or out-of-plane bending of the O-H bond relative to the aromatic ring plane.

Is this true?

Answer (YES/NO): NO